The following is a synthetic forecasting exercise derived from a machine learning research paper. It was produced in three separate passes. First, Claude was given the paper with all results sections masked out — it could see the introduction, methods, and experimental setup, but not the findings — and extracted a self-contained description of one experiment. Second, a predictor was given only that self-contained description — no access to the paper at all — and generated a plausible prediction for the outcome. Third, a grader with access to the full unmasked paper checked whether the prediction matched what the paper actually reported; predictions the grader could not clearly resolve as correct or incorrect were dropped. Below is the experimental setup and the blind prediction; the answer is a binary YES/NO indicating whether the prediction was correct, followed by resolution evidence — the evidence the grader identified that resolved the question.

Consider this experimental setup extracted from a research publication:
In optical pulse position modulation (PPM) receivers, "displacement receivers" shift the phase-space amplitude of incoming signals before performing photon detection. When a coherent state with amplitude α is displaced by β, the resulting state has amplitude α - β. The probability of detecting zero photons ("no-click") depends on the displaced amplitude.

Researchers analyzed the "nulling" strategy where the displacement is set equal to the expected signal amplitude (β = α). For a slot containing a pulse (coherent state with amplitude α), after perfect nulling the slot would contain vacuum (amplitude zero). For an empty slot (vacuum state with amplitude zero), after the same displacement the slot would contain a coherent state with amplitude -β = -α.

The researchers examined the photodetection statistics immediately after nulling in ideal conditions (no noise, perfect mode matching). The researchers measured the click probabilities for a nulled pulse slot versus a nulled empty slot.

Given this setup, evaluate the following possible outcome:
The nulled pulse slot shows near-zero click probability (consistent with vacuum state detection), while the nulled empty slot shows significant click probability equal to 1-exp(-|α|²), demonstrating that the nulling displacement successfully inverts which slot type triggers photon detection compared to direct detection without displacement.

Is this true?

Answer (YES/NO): YES